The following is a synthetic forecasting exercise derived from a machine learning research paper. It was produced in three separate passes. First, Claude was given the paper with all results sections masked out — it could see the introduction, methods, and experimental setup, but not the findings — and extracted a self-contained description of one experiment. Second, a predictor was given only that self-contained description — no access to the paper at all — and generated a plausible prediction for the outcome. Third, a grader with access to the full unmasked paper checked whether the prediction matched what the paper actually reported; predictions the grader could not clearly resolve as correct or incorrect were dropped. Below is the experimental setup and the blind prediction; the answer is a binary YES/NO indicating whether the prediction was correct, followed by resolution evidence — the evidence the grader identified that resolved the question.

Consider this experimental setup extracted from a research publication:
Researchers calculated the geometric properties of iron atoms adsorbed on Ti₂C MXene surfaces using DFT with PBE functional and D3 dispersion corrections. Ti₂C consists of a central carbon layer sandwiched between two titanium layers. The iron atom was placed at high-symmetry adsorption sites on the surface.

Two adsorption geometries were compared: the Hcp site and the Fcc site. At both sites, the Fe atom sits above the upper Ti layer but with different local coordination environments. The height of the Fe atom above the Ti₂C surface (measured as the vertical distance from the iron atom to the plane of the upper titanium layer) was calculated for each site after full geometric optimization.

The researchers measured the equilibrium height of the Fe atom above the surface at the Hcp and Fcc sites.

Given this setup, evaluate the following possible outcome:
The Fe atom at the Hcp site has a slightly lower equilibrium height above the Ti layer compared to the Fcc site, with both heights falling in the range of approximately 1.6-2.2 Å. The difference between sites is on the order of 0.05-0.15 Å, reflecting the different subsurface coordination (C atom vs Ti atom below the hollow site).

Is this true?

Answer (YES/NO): NO